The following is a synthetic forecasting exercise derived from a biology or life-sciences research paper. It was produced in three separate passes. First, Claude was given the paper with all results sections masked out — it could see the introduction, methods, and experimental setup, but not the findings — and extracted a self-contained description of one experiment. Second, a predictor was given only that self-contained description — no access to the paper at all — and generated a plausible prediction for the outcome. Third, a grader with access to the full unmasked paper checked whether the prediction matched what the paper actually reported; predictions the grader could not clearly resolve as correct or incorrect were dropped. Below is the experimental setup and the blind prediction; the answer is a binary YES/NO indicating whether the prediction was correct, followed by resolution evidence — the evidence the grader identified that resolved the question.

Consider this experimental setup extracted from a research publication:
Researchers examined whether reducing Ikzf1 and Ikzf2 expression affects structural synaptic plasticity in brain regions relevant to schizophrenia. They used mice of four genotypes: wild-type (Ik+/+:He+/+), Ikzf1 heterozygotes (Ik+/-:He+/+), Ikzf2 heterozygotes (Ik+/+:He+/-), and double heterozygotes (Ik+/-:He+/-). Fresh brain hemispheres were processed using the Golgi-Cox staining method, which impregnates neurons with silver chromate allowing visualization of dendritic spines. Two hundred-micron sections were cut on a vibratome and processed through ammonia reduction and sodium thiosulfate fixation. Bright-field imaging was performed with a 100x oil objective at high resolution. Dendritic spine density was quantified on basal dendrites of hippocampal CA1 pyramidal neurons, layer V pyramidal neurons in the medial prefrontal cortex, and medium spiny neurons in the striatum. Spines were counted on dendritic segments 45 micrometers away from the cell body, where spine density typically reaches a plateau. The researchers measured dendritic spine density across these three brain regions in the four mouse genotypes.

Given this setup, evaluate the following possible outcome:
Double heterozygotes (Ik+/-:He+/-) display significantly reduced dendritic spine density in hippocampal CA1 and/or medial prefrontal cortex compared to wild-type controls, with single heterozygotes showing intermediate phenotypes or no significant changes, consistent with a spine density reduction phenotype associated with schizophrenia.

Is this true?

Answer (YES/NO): NO